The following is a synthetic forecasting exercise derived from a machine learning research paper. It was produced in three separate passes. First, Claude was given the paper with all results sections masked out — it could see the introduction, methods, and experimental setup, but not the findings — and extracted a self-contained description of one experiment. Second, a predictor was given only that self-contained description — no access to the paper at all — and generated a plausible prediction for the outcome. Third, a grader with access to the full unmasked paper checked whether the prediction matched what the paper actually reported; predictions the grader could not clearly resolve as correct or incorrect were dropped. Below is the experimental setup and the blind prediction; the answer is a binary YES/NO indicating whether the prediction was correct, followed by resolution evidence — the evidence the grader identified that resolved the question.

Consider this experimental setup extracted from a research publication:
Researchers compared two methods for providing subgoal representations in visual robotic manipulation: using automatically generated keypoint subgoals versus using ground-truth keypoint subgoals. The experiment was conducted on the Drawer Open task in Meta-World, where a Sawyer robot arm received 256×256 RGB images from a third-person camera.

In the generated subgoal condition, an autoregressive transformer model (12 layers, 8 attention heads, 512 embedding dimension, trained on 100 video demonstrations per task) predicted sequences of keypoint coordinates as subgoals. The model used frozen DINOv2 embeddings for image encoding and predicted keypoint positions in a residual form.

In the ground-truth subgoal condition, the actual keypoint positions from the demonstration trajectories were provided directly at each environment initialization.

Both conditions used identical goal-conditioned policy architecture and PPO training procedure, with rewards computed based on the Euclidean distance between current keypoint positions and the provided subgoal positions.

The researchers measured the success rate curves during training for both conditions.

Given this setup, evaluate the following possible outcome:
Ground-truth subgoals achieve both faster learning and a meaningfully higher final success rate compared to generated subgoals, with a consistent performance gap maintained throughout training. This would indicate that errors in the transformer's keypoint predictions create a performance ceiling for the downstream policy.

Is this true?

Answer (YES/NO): NO